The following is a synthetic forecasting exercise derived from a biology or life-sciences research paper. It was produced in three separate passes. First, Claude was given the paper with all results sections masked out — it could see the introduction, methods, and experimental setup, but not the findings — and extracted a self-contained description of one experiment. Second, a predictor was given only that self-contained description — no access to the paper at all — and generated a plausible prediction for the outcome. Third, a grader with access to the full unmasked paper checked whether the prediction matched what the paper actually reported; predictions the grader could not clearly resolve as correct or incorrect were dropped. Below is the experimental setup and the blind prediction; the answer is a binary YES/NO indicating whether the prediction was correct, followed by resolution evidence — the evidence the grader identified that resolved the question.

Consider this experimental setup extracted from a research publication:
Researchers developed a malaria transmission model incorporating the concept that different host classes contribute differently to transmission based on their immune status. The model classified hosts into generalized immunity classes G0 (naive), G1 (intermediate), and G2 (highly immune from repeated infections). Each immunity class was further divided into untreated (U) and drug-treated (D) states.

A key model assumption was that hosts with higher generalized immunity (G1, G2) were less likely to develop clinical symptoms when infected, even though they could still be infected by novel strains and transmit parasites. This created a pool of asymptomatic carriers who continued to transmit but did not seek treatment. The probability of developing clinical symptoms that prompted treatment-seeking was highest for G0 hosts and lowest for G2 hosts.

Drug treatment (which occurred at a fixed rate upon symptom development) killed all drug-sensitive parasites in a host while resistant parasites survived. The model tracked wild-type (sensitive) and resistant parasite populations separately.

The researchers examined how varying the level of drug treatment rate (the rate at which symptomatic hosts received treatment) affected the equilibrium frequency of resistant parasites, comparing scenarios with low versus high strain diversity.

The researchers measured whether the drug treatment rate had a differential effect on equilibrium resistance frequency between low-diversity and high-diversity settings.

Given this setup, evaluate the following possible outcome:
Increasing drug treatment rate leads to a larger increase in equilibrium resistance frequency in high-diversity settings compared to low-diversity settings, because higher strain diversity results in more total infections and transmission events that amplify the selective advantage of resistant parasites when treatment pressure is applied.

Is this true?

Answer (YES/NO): NO